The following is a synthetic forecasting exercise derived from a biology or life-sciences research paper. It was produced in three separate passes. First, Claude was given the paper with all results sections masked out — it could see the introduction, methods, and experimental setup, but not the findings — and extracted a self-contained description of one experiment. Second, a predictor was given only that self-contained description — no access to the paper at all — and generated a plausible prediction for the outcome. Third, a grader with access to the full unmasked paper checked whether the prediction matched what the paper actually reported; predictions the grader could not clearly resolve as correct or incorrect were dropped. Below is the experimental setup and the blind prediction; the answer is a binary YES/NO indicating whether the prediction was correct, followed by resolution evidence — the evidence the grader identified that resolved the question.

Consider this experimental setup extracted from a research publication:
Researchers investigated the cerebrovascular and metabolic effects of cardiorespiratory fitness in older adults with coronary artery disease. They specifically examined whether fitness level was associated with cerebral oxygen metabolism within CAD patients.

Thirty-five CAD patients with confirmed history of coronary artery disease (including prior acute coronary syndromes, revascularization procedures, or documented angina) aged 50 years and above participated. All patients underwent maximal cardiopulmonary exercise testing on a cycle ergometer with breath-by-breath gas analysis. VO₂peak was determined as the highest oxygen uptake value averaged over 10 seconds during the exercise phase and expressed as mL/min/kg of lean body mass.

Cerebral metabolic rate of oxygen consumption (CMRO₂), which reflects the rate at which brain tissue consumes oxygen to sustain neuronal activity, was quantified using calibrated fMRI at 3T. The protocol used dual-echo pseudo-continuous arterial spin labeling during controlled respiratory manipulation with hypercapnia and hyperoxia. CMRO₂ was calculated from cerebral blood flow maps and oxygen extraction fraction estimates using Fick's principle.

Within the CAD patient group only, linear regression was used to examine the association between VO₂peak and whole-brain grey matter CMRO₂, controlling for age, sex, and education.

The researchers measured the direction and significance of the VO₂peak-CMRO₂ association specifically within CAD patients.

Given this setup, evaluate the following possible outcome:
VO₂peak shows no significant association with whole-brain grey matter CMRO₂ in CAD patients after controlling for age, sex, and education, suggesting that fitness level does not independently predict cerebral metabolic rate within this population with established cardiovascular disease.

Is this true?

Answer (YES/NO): NO